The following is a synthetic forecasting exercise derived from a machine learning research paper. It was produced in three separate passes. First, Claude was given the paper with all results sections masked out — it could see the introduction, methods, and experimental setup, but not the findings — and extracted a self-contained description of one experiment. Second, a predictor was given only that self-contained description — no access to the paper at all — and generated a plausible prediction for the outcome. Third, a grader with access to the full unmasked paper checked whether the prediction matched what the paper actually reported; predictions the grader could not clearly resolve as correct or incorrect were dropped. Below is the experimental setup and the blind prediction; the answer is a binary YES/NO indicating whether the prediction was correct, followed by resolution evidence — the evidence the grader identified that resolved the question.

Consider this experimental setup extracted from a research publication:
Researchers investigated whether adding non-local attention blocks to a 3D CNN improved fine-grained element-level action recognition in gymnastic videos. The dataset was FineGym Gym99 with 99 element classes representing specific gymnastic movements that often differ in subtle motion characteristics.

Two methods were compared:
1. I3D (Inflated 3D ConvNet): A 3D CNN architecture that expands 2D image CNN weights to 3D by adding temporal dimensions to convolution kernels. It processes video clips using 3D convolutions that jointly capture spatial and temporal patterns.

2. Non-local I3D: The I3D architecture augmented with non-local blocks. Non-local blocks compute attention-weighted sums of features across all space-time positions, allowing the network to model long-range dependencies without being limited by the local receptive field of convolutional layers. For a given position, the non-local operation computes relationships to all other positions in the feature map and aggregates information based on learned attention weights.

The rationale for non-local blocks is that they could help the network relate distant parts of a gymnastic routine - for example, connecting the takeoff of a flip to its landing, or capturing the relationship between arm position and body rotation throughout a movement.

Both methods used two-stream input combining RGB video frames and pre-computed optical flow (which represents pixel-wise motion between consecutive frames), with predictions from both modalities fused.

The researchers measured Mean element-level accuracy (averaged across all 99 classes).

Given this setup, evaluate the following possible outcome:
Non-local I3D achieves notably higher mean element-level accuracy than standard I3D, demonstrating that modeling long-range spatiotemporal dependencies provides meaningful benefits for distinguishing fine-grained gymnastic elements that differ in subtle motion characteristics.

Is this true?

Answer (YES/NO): NO